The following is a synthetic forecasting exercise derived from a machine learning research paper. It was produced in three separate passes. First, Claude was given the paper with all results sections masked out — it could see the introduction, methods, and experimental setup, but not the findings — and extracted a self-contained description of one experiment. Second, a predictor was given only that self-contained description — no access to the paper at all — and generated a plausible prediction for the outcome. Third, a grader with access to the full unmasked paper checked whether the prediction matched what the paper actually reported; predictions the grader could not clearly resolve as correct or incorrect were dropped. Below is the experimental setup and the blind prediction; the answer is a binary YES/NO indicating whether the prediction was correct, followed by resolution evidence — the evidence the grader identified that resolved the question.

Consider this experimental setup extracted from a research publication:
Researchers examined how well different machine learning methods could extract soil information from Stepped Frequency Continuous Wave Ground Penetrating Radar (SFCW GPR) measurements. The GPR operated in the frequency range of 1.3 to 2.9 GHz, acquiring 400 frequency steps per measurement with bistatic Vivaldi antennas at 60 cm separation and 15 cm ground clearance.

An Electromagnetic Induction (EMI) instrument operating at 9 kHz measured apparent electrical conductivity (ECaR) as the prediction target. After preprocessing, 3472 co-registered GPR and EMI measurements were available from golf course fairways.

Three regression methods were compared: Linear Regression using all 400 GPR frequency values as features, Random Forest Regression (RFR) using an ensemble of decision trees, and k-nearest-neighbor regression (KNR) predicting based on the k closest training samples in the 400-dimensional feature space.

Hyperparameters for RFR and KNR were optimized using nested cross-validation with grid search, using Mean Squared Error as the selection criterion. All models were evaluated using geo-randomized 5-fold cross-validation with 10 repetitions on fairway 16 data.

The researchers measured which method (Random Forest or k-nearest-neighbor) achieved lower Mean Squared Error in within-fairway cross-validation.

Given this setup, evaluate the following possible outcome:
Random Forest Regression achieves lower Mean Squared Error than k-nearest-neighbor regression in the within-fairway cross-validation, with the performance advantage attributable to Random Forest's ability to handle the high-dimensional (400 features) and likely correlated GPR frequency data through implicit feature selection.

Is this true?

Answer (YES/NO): NO